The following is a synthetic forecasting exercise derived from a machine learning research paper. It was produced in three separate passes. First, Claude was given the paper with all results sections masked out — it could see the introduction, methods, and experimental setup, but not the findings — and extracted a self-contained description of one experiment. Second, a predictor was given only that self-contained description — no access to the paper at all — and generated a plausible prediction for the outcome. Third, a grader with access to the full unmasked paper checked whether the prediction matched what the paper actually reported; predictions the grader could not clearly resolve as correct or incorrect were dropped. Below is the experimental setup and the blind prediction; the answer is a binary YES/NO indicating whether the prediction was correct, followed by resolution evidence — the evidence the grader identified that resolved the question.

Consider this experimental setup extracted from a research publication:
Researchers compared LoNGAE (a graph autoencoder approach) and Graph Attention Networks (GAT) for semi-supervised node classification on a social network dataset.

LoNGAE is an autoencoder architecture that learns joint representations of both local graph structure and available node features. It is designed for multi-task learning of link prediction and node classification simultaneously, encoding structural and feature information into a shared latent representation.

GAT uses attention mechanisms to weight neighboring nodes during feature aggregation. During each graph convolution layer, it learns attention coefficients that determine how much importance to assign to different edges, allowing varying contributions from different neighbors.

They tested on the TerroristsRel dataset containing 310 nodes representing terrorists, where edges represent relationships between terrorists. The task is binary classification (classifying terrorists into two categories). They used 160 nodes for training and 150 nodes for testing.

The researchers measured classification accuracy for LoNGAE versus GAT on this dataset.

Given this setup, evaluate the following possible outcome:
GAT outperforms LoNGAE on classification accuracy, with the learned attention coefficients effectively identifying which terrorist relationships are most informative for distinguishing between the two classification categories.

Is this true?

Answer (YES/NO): NO